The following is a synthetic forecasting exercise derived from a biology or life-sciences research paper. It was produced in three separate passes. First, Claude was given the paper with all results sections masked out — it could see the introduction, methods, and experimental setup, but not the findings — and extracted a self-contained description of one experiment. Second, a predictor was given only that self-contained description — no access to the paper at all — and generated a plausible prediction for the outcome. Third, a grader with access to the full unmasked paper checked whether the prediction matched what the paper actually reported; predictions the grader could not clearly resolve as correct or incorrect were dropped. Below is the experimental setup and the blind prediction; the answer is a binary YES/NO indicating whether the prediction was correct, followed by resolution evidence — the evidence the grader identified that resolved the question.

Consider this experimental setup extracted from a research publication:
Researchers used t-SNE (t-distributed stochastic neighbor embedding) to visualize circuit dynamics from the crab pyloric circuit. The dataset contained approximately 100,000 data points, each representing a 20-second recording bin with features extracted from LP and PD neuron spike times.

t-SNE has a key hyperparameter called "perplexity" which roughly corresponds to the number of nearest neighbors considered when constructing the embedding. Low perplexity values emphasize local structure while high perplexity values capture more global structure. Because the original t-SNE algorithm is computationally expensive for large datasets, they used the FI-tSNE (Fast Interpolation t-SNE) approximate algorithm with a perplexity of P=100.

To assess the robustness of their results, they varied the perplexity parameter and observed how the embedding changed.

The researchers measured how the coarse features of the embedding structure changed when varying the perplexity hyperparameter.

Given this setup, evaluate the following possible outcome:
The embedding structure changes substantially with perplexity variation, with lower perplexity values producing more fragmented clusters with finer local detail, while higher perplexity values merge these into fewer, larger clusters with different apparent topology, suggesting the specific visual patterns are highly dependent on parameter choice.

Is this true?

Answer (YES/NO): NO